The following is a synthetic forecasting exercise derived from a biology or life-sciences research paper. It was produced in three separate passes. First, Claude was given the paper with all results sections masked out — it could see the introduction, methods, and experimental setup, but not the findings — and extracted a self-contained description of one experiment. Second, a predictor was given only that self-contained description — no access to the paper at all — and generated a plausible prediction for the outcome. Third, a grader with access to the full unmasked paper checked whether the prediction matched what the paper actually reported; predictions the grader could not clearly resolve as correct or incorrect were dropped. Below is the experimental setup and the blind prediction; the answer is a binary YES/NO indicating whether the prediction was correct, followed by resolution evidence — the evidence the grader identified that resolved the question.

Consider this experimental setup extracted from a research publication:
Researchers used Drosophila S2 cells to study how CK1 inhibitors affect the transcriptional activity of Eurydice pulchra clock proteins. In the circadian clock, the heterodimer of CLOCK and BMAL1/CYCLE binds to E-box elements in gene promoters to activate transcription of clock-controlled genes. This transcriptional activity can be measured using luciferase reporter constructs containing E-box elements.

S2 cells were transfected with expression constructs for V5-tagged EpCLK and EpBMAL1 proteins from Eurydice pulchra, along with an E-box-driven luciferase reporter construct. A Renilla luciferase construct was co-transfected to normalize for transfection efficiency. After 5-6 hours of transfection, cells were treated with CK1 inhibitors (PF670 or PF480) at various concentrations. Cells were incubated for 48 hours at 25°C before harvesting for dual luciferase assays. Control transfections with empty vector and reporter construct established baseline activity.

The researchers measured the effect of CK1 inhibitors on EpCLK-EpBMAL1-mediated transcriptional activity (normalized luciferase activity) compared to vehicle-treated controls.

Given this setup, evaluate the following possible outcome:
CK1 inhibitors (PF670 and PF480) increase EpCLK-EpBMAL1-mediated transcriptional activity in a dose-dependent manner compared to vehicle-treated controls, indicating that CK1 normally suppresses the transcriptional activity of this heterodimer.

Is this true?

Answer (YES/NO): NO